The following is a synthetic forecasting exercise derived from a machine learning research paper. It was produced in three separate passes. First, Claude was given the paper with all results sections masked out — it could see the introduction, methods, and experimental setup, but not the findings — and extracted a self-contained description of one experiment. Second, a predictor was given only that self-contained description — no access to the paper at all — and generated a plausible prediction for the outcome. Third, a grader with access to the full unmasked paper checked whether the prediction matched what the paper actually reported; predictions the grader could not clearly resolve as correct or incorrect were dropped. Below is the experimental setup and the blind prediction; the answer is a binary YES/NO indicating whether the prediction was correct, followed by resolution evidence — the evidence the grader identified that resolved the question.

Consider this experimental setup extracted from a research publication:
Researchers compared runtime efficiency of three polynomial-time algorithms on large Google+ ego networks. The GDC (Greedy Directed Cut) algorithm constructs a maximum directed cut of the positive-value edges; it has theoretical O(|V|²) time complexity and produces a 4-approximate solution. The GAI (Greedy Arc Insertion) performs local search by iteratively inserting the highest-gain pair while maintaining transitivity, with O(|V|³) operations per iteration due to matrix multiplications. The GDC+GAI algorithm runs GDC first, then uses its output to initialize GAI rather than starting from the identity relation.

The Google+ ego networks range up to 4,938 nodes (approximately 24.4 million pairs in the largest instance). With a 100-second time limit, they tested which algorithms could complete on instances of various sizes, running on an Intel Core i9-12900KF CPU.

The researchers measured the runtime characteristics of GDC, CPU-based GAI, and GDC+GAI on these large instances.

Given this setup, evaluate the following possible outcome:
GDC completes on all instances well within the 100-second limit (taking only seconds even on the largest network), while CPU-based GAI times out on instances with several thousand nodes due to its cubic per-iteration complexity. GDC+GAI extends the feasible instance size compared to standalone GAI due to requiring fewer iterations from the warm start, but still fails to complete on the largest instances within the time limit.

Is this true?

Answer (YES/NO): NO